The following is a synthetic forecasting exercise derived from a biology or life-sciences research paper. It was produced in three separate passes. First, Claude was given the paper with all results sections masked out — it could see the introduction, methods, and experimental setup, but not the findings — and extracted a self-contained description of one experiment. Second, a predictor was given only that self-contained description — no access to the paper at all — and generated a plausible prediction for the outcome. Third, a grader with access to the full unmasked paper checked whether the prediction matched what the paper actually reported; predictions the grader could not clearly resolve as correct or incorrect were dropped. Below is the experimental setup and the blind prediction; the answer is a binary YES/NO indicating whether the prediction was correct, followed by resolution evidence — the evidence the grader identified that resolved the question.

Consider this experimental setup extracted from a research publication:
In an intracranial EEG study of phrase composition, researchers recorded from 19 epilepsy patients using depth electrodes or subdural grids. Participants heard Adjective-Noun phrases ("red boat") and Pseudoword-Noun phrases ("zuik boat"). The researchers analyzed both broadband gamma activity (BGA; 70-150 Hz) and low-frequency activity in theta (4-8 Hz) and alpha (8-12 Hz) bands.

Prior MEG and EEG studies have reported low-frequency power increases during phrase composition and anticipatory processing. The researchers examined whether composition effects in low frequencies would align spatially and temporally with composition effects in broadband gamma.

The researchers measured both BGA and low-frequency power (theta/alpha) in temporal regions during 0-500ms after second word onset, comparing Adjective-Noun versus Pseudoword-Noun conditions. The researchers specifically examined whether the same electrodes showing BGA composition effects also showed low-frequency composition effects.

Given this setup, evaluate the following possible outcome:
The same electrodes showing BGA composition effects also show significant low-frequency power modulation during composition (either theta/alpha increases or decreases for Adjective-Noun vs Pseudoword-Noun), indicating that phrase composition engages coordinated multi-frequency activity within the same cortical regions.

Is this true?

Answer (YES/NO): NO